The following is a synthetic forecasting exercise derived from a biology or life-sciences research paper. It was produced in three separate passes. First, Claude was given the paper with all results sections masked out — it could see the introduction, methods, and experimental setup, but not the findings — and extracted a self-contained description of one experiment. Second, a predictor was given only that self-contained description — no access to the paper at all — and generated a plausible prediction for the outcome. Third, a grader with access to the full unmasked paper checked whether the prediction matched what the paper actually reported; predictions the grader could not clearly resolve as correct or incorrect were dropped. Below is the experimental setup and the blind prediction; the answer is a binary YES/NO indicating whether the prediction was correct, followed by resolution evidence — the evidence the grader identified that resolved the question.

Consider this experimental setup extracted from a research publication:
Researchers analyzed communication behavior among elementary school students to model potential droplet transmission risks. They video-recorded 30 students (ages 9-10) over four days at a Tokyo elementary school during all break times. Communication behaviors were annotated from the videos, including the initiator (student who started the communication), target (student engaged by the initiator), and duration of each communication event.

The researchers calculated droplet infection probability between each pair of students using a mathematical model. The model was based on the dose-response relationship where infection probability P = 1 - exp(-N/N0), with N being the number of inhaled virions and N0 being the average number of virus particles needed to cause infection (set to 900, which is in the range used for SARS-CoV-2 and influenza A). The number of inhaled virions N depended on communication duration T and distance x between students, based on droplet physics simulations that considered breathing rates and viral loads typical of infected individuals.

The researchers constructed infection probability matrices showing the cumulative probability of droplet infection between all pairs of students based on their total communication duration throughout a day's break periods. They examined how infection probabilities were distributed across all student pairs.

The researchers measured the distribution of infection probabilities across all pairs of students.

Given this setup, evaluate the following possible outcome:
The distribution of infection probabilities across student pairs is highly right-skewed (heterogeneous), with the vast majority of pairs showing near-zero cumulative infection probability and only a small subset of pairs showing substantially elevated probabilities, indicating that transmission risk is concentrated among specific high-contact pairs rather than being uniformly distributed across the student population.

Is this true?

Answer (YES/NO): YES